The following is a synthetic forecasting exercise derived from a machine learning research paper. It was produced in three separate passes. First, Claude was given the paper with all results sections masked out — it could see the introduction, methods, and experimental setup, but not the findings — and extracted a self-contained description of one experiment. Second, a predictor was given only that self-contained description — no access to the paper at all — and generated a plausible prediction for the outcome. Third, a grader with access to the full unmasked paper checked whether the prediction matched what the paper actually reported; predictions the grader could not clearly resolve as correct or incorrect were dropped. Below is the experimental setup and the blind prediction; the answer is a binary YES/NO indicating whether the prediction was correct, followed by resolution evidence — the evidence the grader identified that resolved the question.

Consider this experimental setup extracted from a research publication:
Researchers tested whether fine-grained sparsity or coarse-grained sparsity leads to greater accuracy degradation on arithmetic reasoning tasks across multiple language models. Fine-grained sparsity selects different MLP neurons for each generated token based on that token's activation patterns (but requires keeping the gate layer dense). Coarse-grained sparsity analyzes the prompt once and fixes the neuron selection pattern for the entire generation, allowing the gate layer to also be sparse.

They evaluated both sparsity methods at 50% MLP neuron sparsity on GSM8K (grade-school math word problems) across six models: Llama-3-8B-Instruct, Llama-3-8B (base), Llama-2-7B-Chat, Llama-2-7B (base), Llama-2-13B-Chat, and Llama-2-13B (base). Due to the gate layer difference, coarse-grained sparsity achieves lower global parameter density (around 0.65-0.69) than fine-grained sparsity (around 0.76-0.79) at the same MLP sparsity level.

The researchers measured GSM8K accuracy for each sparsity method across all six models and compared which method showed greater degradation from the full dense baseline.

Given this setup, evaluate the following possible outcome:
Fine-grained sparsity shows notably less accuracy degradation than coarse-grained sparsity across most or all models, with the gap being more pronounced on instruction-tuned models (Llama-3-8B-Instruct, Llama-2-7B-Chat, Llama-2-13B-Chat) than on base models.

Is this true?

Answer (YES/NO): YES